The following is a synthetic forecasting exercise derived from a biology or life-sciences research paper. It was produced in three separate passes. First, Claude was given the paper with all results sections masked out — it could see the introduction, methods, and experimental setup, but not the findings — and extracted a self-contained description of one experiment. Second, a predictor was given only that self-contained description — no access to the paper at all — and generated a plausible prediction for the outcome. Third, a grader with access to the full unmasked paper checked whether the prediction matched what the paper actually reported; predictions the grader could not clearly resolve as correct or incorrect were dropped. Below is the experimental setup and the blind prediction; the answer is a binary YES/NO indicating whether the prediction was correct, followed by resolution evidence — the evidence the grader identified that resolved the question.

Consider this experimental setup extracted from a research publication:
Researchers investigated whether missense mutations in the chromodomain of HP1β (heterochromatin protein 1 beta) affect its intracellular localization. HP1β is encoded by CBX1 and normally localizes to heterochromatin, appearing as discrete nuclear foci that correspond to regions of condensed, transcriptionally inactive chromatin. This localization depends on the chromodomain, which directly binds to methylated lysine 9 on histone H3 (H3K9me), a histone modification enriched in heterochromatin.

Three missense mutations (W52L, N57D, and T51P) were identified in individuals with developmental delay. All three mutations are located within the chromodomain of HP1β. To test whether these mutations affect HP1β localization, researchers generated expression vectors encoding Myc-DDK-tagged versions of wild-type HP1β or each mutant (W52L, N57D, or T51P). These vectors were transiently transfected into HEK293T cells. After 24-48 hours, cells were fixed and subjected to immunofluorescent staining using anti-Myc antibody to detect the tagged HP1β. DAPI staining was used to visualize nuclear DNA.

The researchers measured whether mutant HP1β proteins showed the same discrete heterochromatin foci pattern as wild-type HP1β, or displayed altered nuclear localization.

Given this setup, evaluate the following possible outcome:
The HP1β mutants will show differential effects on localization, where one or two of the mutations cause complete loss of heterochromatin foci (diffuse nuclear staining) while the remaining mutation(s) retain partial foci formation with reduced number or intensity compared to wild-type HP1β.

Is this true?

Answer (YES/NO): NO